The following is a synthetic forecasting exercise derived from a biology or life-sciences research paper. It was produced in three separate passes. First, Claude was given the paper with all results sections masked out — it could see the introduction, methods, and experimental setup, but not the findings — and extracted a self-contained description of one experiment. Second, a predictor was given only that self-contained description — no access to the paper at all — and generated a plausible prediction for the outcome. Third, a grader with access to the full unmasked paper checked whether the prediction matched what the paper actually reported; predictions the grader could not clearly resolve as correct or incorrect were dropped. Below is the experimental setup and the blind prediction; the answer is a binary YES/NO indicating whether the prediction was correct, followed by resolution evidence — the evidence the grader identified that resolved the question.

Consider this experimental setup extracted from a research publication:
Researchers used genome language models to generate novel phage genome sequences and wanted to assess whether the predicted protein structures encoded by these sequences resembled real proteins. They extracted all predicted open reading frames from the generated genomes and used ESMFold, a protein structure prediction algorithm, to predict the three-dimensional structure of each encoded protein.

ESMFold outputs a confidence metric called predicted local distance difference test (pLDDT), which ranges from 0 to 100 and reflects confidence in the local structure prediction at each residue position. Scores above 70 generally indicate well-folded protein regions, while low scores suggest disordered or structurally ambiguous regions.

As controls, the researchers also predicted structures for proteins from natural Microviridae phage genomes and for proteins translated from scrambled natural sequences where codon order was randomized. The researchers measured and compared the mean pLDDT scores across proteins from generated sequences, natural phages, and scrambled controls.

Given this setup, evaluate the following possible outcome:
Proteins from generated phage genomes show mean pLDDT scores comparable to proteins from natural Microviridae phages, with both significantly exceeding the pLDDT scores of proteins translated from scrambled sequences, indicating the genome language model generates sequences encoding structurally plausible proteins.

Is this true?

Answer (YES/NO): YES